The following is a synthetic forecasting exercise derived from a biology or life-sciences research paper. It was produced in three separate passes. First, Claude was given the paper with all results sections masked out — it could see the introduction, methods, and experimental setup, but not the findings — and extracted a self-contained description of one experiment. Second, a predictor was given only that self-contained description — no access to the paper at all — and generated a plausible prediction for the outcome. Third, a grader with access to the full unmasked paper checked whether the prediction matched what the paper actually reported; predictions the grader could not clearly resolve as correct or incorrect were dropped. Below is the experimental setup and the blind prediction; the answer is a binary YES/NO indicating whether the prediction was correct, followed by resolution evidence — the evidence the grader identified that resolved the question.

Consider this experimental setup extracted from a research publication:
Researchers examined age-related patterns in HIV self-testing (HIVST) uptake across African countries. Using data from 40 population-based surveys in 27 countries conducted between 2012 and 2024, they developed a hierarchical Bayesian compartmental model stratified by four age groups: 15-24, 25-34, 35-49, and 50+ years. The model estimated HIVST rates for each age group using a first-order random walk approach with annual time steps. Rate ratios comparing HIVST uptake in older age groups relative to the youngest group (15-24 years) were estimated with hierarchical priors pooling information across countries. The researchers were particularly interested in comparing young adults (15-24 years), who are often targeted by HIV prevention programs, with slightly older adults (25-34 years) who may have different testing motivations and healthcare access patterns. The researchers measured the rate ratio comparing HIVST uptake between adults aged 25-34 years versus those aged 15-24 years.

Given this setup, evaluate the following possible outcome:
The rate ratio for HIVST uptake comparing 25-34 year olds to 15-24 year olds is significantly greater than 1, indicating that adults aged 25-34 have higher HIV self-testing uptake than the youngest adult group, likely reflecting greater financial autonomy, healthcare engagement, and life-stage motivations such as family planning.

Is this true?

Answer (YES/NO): YES